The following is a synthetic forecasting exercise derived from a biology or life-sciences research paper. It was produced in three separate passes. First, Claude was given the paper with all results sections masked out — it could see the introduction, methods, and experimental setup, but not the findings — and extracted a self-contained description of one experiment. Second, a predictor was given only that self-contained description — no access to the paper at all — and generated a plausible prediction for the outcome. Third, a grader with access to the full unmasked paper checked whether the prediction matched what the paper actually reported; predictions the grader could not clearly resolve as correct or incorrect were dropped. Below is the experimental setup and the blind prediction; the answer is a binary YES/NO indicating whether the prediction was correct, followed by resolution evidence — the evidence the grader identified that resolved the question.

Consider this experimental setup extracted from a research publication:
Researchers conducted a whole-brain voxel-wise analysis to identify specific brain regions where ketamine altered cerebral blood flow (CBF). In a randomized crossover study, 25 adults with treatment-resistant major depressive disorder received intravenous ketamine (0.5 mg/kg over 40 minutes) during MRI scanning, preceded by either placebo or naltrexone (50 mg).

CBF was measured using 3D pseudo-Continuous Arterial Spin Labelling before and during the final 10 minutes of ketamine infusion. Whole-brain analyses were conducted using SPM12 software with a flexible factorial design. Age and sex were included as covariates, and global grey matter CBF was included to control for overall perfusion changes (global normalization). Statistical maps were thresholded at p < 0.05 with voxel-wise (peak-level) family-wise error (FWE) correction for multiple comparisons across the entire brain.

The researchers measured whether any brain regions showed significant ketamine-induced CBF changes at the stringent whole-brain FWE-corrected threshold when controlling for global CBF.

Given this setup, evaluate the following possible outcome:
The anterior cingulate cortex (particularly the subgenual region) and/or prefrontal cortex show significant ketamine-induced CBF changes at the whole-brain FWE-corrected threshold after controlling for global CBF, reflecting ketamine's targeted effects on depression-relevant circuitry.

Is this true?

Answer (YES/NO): YES